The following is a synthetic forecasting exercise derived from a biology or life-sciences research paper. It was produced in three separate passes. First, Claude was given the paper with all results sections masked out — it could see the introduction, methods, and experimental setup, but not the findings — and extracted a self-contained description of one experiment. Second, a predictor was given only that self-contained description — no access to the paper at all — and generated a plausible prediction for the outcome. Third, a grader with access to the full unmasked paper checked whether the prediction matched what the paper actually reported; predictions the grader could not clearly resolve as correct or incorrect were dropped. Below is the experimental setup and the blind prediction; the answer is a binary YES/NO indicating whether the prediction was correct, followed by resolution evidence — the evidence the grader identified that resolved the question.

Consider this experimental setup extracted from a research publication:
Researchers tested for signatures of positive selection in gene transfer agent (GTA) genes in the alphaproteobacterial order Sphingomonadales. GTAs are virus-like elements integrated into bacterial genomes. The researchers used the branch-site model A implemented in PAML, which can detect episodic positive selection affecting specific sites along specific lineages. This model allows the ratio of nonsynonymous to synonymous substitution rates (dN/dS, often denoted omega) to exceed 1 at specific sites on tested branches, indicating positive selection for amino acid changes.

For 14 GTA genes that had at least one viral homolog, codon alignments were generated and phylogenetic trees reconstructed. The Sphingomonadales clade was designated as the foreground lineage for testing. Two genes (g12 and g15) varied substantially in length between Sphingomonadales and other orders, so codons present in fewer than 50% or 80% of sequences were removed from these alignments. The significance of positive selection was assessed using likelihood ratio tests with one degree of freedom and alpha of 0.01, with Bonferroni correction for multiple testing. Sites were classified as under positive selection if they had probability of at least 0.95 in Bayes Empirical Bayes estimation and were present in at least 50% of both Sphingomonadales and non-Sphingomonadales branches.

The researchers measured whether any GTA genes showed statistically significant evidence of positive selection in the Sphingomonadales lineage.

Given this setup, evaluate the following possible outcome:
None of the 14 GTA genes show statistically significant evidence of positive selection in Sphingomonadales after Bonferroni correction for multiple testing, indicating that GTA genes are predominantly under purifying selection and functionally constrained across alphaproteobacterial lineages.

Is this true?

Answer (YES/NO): NO